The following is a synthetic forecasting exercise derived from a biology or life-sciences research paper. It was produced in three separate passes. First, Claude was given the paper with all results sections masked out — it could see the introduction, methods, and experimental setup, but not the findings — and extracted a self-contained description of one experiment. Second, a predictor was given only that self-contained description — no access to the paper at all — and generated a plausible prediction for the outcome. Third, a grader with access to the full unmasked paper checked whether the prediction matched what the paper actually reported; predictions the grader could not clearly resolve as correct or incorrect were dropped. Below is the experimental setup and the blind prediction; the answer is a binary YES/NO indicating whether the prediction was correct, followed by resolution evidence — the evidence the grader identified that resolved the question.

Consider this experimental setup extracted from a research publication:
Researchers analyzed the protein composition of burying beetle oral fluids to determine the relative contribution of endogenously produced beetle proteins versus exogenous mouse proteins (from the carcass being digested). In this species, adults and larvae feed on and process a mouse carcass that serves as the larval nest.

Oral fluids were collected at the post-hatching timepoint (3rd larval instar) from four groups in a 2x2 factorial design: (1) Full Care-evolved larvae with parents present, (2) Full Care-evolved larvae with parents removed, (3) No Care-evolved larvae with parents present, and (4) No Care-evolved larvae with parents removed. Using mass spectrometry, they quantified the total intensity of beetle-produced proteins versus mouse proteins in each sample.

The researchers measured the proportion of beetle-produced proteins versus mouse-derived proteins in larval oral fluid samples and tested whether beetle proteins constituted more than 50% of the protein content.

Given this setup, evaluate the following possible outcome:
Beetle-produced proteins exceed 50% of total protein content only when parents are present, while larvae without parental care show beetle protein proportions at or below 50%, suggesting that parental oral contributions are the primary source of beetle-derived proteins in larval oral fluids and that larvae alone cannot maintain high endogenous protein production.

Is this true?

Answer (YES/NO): NO